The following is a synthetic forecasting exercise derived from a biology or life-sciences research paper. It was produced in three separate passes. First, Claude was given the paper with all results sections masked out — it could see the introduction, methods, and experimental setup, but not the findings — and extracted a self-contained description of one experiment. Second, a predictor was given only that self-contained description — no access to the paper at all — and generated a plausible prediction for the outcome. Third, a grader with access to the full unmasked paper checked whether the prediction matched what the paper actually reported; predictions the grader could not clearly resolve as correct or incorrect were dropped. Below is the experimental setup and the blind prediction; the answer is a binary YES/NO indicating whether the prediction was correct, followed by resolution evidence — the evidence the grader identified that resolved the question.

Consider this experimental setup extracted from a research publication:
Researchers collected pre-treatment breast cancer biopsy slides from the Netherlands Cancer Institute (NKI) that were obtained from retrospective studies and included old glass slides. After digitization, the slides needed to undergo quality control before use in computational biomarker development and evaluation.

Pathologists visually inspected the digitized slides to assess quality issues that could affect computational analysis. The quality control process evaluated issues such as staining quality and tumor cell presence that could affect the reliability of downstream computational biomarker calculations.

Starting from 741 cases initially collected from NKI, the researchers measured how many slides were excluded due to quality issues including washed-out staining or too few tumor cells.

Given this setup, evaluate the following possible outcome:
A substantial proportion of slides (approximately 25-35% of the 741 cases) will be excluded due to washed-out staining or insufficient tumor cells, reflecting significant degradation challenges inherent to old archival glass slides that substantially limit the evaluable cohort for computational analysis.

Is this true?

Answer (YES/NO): NO